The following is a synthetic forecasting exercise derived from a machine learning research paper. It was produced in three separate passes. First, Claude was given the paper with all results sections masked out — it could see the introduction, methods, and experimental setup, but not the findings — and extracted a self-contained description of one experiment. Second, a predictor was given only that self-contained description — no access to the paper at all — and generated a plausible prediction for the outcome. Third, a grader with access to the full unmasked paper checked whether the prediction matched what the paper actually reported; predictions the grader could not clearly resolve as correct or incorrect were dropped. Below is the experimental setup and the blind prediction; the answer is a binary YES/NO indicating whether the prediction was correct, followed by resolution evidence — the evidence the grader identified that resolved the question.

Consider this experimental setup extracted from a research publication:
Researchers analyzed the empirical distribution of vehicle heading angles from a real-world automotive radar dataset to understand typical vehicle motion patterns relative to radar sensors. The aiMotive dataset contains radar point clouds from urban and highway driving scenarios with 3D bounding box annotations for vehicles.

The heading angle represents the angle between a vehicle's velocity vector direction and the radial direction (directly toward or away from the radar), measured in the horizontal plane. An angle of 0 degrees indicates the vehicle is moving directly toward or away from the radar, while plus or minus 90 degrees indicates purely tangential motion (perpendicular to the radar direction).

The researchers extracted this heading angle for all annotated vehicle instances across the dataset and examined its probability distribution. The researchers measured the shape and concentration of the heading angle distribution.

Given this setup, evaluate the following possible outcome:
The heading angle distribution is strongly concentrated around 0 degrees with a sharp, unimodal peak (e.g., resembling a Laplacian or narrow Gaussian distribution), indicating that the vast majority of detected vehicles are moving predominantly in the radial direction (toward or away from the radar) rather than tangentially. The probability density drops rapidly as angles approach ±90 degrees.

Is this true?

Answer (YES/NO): NO